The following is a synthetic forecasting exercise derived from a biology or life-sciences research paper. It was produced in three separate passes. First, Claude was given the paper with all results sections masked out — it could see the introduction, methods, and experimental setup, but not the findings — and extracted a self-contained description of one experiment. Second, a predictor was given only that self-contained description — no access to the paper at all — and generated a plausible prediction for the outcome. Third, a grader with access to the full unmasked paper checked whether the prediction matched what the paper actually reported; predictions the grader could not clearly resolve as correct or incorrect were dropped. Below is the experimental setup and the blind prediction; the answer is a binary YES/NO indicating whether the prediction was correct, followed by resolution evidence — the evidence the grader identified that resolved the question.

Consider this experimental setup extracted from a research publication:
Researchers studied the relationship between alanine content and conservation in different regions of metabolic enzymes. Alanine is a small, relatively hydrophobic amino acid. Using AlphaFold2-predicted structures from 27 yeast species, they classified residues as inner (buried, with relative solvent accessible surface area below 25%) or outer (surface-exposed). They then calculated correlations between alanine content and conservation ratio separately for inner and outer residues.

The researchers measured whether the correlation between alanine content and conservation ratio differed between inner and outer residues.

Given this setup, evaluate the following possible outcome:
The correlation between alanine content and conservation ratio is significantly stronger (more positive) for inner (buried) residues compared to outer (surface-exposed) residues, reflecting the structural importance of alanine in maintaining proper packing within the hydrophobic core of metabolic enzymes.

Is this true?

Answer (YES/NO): YES